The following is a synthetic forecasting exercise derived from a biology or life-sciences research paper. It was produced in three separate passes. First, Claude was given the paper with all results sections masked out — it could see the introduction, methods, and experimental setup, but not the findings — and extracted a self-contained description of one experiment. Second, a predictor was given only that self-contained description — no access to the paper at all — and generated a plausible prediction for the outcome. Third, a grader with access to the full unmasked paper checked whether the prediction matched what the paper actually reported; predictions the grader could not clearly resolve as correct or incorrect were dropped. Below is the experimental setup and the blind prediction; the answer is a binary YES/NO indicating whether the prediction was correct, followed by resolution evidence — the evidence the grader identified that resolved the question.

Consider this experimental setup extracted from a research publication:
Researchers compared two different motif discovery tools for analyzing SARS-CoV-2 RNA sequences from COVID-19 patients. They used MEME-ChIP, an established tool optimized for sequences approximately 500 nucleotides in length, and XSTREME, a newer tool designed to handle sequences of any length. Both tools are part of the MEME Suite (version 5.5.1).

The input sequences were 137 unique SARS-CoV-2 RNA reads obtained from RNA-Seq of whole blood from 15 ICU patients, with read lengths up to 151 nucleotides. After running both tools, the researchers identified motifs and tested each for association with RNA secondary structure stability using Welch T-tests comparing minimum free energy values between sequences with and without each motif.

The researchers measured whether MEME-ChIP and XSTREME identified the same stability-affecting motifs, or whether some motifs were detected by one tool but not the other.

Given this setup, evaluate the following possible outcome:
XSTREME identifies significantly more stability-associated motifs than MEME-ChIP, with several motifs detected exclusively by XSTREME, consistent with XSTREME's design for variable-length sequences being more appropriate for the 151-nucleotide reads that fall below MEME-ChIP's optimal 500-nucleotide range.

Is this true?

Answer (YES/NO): NO